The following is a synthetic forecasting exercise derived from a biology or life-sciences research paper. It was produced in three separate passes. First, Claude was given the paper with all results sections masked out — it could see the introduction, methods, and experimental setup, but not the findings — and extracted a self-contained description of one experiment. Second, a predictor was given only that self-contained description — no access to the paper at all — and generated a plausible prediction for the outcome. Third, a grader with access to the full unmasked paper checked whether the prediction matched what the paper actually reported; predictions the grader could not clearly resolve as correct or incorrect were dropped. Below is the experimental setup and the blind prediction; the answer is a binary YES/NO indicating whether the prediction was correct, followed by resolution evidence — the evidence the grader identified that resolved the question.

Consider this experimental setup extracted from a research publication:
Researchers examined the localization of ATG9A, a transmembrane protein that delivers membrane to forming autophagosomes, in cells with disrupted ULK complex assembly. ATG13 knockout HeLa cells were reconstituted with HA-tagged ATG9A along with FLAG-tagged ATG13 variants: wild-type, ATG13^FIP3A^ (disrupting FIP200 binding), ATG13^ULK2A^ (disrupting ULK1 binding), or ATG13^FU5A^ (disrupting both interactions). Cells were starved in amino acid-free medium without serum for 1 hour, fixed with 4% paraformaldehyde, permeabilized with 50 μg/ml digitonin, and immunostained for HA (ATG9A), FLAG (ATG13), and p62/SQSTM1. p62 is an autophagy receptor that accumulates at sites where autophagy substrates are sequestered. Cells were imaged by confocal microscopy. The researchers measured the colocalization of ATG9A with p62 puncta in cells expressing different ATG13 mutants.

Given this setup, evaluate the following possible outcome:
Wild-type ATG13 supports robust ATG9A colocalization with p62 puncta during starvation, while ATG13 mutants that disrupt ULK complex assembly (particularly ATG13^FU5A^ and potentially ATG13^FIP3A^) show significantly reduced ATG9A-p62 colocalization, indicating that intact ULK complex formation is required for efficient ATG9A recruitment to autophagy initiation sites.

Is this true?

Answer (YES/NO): NO